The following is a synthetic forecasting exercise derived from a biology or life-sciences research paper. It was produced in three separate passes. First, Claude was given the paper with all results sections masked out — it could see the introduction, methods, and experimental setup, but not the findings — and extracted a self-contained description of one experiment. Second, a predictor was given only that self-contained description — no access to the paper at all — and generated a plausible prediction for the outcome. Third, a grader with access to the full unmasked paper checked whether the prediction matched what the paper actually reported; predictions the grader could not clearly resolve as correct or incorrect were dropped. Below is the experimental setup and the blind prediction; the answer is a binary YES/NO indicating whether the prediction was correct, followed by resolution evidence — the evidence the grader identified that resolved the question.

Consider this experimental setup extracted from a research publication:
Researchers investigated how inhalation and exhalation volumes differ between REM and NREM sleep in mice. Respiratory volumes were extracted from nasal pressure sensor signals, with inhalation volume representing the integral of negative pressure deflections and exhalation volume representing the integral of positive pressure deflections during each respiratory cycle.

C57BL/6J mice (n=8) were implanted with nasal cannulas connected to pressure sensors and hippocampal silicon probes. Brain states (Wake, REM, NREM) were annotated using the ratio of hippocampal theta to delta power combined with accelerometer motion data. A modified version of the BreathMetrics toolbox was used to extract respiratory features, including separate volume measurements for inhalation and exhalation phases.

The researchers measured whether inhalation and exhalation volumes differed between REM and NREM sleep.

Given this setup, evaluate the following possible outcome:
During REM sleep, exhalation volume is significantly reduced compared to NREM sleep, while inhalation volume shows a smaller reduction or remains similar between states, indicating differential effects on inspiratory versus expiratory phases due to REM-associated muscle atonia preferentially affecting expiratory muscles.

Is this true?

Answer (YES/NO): NO